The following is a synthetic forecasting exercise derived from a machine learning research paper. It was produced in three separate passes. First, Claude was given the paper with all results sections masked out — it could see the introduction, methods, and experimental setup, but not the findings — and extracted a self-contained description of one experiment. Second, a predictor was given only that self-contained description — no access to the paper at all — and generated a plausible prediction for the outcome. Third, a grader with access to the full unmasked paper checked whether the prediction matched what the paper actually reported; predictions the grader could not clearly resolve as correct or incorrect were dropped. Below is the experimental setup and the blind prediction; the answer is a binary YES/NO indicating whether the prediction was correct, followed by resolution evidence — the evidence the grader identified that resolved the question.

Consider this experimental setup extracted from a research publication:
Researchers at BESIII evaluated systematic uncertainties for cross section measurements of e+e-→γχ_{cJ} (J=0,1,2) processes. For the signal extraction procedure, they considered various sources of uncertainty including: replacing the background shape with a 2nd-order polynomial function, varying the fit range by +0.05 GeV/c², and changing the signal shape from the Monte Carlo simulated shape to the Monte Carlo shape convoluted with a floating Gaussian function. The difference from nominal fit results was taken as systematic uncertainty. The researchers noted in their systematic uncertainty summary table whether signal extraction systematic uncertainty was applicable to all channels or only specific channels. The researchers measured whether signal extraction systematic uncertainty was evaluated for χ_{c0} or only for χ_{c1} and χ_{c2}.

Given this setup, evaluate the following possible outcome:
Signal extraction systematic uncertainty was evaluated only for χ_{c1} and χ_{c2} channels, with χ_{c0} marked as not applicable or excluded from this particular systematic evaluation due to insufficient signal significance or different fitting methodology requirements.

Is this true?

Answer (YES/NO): YES